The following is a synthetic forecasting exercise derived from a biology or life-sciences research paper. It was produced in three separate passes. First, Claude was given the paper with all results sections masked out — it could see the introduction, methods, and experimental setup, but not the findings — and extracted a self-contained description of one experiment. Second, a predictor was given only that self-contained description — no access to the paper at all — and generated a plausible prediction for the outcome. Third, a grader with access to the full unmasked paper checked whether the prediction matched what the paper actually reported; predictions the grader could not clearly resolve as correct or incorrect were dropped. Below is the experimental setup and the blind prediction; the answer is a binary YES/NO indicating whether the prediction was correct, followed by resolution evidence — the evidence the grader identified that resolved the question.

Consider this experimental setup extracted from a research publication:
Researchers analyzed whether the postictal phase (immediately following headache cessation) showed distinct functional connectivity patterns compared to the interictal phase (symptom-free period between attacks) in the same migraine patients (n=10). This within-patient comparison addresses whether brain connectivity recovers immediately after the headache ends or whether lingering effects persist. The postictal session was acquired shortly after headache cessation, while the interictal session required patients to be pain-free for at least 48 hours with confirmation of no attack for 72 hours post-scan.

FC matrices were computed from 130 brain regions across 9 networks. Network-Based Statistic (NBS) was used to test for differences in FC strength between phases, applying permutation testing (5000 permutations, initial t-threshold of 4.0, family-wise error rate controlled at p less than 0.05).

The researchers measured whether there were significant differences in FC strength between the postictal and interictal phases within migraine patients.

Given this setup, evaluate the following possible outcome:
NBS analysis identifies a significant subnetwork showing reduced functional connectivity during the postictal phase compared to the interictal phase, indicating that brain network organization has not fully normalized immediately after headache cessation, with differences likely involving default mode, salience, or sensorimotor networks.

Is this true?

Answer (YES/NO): YES